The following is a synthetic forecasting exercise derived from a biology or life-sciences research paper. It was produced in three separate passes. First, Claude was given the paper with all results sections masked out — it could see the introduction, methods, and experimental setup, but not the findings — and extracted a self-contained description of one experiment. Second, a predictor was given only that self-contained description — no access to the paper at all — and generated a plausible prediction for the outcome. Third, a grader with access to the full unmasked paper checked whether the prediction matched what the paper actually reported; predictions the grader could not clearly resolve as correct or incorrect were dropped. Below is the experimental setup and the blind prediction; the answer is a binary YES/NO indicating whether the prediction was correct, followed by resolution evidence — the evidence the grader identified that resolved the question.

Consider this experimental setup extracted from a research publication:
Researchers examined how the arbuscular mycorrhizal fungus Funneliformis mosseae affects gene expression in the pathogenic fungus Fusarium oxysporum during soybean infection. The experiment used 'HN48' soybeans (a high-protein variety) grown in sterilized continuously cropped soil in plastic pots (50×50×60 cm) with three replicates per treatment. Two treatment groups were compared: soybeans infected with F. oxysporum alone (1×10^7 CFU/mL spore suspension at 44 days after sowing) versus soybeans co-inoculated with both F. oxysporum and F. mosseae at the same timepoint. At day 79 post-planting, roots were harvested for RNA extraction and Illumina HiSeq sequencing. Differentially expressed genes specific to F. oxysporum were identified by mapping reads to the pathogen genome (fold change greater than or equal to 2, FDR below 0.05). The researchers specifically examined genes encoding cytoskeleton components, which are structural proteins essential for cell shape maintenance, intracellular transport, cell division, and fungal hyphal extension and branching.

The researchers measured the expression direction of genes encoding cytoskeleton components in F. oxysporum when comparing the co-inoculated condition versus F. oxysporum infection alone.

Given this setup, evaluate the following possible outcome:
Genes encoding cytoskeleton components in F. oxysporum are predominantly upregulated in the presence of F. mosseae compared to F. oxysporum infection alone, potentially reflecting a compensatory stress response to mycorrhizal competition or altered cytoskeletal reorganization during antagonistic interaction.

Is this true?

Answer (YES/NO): NO